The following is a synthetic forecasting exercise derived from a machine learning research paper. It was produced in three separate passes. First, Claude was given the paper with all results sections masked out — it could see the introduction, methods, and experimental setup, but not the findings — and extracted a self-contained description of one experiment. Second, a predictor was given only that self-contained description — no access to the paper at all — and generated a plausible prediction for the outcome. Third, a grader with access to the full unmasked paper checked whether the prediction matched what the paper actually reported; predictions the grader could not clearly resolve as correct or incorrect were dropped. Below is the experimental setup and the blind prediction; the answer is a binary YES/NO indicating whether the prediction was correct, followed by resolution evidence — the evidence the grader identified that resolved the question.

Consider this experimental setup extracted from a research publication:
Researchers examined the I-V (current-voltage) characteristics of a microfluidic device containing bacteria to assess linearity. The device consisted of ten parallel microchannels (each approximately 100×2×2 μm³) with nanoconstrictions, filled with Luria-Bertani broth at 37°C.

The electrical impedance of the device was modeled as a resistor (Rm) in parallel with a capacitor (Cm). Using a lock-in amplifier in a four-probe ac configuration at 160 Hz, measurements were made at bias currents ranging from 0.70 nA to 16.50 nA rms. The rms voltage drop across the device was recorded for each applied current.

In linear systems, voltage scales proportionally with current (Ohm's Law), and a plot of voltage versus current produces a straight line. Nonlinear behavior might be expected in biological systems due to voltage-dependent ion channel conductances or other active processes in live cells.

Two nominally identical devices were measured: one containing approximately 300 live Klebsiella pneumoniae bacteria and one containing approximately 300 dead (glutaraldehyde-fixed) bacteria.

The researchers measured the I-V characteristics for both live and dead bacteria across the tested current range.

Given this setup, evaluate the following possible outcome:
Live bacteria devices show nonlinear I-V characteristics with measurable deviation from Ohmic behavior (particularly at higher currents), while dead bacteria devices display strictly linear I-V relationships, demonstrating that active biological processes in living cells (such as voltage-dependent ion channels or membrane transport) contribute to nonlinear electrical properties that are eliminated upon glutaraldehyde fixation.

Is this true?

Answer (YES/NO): NO